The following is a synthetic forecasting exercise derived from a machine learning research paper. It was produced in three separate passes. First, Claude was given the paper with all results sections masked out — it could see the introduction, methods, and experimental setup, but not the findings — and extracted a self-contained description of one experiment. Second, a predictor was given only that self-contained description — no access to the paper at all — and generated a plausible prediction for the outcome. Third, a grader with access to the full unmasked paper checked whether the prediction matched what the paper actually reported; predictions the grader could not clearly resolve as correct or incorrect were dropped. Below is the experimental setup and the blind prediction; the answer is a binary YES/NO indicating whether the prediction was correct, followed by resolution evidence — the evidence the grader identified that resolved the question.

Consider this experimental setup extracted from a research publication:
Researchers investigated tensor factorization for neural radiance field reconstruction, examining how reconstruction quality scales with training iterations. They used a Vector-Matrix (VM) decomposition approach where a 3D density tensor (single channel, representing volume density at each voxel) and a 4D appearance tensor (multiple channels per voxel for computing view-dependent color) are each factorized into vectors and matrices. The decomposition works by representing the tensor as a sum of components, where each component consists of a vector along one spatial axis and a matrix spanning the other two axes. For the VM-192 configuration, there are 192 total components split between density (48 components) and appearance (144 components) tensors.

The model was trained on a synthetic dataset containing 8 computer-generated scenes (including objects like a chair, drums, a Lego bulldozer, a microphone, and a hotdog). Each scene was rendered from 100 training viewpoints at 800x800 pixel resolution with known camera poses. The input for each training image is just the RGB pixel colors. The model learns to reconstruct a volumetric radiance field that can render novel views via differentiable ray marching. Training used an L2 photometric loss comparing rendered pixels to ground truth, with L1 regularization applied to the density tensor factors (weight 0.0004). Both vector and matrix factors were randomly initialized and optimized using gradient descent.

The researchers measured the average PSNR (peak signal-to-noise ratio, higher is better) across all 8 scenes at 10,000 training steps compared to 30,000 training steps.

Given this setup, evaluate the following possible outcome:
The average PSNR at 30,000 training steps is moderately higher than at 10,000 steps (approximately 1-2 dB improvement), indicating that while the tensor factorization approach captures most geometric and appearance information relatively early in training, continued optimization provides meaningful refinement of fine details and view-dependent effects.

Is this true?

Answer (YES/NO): YES